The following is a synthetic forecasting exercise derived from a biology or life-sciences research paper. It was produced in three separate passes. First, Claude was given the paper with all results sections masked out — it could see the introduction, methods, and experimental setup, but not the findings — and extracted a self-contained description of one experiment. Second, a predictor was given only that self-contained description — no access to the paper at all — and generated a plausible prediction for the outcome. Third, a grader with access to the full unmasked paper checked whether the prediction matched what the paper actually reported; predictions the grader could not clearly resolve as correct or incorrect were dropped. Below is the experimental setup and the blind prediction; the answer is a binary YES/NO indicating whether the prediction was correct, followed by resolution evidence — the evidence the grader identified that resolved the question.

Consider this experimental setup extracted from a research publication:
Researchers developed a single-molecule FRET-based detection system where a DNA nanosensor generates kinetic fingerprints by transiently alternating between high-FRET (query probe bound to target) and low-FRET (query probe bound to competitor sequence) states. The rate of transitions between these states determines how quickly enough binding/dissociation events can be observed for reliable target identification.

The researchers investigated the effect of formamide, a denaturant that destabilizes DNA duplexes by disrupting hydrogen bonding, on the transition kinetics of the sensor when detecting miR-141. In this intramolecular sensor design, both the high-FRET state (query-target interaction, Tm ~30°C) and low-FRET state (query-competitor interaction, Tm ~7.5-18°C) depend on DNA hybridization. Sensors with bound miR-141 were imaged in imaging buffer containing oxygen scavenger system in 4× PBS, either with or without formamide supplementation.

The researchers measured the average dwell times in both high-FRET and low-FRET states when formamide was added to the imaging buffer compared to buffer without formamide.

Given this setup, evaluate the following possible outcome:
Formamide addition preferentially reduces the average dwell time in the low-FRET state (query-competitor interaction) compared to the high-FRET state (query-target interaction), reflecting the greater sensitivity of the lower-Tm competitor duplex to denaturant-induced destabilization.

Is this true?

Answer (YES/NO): NO